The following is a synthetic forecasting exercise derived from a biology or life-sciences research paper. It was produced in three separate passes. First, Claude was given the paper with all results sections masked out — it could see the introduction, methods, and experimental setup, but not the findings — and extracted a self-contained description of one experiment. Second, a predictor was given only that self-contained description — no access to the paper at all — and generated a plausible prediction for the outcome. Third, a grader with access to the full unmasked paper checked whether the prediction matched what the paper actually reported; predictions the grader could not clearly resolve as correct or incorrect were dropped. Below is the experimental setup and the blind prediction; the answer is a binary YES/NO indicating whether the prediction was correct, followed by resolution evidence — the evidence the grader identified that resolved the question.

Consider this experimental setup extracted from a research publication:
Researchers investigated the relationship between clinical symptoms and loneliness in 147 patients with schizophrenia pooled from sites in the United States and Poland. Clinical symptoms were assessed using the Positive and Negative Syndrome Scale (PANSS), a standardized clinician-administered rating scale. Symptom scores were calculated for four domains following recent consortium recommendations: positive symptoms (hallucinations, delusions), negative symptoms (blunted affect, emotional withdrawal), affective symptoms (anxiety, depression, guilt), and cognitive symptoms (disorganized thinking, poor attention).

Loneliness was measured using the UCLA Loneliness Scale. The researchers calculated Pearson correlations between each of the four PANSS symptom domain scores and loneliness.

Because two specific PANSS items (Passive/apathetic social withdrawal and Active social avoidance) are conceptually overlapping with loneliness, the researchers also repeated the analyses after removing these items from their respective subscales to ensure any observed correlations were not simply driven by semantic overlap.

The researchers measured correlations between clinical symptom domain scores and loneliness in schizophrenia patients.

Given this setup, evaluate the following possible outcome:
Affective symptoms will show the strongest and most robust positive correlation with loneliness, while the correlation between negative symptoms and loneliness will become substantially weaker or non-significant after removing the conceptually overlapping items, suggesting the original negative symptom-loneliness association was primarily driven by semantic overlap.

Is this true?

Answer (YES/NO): NO